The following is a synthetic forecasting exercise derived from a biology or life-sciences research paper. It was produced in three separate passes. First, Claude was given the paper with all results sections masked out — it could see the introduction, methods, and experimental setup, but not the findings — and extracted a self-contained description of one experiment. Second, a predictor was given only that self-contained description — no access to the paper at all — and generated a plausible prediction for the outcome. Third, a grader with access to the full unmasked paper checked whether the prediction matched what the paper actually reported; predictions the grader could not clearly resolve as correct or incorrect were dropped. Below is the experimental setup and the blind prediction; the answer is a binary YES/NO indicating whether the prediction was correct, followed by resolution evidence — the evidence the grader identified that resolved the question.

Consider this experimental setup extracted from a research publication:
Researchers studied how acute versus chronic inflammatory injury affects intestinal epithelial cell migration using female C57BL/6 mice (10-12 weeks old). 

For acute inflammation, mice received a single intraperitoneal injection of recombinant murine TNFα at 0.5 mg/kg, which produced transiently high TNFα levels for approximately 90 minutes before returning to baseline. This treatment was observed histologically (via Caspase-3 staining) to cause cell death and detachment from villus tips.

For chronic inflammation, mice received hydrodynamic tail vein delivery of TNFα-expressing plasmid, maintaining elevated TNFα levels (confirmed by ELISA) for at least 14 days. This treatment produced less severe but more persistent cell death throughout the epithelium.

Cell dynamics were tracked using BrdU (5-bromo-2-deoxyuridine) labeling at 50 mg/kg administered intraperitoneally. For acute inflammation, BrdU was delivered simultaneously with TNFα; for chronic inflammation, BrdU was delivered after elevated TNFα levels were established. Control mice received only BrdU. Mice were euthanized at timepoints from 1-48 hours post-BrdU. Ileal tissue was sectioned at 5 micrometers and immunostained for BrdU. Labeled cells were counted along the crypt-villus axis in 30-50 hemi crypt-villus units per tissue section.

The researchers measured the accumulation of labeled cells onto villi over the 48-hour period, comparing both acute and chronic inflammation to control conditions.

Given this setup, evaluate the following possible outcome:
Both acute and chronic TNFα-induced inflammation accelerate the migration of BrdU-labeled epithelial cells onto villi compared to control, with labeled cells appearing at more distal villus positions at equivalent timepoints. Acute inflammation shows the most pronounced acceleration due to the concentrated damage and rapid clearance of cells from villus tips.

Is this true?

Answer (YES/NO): NO